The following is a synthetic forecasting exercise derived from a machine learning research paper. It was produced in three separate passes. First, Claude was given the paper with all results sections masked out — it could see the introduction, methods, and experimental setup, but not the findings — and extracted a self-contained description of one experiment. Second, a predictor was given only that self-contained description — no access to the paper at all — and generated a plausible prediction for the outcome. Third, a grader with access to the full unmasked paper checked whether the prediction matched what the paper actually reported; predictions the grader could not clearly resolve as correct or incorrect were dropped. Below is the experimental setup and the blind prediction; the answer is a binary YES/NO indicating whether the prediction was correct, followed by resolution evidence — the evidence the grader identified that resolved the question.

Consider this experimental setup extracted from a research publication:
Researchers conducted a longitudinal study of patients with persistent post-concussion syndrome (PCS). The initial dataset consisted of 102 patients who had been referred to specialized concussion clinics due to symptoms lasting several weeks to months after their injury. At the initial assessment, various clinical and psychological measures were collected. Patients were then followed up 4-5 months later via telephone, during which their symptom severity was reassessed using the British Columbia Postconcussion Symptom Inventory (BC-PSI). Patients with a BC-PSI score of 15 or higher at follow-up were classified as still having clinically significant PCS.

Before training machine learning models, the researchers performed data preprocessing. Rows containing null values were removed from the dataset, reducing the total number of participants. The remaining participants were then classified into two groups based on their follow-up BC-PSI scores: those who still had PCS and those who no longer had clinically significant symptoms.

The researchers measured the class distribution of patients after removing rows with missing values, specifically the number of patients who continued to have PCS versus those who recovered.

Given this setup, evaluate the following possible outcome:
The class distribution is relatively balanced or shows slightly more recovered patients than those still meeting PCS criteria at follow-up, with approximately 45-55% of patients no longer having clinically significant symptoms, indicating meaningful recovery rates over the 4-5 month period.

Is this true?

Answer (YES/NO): NO